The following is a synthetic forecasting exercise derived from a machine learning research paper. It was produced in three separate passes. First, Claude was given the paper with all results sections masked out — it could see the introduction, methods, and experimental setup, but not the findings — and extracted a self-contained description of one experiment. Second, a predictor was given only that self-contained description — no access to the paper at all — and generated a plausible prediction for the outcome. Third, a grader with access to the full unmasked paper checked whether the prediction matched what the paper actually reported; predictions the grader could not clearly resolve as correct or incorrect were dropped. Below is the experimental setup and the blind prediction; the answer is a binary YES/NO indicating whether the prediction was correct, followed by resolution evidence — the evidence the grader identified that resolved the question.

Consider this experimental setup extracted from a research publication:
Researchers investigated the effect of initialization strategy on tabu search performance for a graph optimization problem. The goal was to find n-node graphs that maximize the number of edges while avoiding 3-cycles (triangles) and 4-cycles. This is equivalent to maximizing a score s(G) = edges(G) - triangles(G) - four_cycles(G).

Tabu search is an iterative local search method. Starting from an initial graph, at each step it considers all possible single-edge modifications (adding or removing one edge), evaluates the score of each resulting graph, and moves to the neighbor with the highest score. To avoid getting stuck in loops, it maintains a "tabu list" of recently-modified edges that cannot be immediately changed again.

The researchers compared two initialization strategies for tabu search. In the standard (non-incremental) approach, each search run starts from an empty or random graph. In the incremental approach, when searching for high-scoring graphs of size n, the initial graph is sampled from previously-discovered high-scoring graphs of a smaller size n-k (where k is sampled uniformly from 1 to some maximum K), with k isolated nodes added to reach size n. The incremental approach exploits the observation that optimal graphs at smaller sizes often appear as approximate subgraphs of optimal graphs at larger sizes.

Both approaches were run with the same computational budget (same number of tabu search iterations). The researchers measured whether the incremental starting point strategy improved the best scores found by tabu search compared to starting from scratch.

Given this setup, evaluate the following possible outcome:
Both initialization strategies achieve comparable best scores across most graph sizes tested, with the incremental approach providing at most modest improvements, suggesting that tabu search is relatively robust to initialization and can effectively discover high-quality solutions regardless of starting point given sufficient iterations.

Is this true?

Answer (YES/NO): NO